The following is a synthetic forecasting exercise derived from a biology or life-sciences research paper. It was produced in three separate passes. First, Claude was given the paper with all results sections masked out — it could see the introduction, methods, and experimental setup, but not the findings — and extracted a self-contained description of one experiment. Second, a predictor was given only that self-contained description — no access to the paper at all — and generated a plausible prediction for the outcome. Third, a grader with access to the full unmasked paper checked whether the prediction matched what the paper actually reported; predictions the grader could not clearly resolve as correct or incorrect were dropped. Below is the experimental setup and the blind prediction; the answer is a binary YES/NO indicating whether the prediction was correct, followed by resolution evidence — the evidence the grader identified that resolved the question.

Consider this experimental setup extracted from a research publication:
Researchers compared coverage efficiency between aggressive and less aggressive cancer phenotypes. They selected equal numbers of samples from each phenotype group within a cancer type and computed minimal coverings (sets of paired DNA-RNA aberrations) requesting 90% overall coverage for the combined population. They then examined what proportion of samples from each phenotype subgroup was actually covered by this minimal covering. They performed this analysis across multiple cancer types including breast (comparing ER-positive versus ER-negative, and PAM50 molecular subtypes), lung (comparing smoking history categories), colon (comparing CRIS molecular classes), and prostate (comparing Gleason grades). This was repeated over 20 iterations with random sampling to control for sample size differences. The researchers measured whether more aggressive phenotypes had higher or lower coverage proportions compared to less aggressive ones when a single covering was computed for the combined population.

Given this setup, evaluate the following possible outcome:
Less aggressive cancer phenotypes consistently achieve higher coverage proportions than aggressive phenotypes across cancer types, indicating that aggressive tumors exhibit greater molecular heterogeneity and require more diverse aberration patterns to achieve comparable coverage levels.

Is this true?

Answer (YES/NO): NO